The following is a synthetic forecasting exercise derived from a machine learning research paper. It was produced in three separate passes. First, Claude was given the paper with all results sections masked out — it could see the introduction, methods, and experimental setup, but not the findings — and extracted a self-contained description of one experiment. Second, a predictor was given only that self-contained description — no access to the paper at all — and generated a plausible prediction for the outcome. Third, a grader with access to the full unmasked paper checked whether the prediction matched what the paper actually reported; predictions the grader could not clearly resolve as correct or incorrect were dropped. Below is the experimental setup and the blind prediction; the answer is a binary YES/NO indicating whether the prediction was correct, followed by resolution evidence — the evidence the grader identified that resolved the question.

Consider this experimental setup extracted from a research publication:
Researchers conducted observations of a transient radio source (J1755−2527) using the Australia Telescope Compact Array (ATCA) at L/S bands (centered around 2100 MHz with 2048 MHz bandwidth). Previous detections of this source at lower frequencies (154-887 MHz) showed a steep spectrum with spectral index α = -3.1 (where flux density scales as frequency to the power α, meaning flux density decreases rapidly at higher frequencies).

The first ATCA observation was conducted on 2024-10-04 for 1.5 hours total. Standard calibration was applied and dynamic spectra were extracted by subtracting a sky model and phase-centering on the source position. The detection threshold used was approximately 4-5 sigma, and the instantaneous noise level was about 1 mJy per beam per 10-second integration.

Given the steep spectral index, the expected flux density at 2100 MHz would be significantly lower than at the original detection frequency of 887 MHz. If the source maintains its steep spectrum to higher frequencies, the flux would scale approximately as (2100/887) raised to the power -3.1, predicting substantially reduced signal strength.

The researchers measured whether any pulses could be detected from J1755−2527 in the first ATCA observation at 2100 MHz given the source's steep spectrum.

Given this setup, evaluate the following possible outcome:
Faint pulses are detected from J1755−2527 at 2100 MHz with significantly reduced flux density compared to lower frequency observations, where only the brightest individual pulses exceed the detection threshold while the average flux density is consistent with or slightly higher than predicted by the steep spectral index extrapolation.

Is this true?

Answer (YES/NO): YES